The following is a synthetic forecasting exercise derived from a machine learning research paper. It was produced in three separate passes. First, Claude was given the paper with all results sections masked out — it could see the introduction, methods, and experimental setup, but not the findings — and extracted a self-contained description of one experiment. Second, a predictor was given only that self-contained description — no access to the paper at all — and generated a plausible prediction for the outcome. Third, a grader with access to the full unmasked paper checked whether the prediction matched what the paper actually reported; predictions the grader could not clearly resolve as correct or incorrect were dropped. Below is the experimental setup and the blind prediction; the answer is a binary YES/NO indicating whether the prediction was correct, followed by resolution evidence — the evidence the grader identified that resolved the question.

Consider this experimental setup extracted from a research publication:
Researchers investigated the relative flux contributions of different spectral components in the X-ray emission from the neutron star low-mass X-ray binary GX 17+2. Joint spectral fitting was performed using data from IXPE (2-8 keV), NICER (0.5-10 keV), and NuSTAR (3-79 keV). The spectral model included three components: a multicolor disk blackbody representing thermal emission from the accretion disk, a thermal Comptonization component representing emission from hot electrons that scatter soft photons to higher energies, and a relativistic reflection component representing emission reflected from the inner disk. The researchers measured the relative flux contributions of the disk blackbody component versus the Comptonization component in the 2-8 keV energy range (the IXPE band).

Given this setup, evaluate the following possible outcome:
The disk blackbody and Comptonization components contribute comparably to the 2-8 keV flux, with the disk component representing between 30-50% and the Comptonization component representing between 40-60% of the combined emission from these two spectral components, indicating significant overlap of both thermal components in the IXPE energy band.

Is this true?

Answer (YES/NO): YES